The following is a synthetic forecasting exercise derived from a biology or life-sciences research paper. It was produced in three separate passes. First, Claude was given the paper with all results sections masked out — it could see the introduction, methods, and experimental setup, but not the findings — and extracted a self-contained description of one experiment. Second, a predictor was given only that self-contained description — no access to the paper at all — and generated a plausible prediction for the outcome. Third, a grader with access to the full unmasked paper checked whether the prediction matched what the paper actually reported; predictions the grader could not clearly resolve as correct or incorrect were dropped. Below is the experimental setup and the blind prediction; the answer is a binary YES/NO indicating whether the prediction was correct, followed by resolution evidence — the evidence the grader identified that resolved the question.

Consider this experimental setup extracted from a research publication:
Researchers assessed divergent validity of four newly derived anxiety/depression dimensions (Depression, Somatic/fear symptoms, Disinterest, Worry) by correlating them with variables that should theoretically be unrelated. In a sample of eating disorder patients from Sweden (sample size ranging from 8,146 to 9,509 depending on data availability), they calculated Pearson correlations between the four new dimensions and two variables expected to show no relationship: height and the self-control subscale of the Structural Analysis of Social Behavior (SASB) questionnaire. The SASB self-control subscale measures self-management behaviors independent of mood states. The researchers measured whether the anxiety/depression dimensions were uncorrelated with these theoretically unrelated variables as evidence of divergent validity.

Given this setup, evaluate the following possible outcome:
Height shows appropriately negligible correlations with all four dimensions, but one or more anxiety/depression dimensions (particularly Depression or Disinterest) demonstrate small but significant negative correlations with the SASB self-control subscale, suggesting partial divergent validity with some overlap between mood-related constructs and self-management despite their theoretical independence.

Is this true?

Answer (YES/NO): NO